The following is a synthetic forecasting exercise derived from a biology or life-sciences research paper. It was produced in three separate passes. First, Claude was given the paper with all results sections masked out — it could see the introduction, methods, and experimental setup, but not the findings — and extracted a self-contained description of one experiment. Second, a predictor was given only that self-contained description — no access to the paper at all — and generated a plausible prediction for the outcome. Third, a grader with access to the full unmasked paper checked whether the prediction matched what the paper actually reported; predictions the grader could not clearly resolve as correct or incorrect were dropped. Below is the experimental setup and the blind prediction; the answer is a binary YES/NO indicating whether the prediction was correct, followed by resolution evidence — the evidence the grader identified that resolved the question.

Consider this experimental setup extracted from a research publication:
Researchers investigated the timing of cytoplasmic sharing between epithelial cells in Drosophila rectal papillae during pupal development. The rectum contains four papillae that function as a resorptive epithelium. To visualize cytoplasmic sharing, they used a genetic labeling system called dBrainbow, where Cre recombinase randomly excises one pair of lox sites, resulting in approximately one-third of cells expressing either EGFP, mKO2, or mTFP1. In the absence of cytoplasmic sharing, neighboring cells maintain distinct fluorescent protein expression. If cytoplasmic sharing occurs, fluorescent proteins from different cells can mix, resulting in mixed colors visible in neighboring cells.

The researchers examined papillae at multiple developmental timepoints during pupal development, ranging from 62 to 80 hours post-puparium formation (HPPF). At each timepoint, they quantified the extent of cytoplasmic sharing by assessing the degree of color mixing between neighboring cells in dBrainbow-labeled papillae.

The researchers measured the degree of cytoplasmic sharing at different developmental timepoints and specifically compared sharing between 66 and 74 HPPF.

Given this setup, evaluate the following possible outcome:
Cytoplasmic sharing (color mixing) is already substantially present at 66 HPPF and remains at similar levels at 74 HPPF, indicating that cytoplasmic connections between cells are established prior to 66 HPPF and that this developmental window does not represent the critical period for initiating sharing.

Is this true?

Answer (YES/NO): NO